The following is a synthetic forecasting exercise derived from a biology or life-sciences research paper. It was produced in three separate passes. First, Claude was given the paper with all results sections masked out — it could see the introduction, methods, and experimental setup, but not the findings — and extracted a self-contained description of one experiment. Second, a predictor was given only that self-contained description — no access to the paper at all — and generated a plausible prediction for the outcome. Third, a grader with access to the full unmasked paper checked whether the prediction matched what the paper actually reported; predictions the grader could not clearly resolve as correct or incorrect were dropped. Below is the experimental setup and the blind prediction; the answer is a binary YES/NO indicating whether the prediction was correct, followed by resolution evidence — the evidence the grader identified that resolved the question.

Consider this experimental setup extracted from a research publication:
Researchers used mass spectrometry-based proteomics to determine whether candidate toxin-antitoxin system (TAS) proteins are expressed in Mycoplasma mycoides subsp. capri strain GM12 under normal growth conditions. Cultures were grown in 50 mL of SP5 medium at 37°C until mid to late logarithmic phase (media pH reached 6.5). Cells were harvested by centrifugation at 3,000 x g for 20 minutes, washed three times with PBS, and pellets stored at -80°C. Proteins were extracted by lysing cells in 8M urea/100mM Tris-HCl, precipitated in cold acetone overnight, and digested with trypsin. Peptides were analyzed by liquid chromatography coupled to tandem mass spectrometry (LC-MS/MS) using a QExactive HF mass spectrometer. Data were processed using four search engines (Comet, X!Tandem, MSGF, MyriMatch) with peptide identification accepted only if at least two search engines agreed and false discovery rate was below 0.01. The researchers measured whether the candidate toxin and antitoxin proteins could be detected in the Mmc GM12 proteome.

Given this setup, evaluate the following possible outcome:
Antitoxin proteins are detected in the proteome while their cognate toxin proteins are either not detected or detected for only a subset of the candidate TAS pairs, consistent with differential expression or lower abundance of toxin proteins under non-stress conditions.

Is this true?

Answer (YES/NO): NO